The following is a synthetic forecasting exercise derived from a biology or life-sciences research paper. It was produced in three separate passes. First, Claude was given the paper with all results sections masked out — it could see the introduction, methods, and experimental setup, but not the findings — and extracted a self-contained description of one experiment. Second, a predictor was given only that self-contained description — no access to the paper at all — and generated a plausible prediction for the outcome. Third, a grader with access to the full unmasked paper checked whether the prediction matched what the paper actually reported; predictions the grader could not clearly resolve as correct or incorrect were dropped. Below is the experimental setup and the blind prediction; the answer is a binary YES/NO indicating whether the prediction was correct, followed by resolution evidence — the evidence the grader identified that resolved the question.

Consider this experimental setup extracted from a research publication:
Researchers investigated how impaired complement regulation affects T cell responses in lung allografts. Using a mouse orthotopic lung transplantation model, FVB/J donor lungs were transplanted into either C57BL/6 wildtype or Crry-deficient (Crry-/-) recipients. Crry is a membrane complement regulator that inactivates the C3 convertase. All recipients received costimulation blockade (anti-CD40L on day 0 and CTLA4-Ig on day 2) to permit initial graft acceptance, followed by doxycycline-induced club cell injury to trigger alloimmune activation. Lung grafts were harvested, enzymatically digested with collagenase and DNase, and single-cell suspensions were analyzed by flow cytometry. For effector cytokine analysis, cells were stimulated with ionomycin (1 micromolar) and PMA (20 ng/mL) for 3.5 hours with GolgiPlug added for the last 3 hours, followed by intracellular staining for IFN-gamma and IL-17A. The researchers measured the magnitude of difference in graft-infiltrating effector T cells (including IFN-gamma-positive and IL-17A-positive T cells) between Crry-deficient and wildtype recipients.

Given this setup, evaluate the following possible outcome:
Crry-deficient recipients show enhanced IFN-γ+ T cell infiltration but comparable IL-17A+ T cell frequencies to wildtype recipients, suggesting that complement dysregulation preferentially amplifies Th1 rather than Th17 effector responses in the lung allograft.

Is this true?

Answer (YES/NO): NO